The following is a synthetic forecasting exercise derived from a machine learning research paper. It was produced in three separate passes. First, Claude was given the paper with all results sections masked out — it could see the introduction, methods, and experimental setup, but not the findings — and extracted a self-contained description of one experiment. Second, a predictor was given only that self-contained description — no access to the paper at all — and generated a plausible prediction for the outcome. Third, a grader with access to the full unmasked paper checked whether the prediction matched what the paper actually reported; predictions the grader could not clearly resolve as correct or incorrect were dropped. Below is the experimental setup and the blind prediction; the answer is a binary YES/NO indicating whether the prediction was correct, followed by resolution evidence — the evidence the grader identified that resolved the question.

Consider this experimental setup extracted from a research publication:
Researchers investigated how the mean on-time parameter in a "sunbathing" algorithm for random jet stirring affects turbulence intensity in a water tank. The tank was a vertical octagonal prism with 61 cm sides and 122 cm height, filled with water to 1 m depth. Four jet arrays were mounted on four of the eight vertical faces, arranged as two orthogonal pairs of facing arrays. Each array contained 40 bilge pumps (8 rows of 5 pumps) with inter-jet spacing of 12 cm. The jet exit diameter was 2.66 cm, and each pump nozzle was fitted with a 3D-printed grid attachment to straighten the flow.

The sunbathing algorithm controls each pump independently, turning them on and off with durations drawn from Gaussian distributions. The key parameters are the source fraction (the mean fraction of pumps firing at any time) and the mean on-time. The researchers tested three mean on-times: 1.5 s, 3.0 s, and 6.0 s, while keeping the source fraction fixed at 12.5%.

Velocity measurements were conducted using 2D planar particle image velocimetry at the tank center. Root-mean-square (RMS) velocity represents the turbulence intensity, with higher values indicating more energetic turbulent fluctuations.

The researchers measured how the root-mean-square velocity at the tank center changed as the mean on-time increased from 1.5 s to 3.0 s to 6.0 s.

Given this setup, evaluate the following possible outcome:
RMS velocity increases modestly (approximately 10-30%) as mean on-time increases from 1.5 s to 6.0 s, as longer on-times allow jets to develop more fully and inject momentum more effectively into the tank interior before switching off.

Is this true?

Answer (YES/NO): NO